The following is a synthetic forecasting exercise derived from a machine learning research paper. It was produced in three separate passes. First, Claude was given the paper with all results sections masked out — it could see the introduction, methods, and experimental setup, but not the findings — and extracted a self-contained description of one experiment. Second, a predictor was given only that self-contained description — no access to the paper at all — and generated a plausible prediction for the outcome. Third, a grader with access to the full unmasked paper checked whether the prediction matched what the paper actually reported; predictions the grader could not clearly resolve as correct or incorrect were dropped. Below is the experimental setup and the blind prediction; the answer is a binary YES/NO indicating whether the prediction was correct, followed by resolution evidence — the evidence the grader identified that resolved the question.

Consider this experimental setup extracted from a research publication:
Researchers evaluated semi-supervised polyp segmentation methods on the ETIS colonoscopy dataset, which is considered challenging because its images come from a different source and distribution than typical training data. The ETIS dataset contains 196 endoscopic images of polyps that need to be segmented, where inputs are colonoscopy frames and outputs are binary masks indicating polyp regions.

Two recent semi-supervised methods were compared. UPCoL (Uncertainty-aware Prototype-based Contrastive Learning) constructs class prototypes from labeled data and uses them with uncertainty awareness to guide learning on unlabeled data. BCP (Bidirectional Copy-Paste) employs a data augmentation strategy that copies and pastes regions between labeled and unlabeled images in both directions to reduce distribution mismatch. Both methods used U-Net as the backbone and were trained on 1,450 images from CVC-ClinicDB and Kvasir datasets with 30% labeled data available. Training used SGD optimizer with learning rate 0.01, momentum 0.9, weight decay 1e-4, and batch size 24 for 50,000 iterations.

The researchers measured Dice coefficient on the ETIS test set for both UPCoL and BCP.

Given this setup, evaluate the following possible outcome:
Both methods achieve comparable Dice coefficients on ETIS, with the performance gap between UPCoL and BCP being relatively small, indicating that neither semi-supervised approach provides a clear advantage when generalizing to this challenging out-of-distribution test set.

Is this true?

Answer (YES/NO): NO